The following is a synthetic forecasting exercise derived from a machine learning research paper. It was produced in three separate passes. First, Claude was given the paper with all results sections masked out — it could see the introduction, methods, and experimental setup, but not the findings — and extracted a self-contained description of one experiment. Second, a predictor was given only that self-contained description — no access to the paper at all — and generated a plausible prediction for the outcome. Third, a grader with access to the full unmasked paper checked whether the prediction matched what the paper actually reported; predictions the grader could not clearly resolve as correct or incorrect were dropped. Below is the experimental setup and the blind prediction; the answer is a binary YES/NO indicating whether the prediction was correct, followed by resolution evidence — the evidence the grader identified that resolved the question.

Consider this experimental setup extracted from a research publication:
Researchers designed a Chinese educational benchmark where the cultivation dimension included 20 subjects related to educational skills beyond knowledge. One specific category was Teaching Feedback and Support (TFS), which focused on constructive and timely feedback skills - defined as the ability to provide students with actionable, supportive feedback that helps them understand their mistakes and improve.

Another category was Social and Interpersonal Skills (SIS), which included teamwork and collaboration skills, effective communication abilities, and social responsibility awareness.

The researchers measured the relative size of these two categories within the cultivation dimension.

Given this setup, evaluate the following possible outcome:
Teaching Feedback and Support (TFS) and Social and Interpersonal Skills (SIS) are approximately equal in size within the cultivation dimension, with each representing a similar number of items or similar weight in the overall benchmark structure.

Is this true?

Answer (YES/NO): NO